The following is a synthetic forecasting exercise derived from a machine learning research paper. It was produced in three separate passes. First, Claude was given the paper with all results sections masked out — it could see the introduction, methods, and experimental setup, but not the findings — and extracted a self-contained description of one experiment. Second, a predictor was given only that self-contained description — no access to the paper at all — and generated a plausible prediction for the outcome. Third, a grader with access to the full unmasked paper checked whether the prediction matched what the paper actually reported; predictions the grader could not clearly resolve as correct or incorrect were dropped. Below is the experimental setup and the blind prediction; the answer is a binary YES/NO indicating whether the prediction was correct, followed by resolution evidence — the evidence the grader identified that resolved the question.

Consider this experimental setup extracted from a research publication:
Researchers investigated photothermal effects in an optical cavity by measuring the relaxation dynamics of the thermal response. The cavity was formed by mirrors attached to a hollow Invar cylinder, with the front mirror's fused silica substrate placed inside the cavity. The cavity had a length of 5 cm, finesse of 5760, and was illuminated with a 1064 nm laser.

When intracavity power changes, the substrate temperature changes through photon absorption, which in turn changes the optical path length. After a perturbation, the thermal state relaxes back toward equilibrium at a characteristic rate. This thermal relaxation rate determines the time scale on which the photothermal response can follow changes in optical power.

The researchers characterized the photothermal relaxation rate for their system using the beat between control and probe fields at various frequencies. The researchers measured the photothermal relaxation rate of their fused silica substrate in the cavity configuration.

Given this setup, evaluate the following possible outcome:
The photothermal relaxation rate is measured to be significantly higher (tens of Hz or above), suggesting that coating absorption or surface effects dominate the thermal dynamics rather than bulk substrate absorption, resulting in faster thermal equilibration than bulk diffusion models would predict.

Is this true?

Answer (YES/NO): NO